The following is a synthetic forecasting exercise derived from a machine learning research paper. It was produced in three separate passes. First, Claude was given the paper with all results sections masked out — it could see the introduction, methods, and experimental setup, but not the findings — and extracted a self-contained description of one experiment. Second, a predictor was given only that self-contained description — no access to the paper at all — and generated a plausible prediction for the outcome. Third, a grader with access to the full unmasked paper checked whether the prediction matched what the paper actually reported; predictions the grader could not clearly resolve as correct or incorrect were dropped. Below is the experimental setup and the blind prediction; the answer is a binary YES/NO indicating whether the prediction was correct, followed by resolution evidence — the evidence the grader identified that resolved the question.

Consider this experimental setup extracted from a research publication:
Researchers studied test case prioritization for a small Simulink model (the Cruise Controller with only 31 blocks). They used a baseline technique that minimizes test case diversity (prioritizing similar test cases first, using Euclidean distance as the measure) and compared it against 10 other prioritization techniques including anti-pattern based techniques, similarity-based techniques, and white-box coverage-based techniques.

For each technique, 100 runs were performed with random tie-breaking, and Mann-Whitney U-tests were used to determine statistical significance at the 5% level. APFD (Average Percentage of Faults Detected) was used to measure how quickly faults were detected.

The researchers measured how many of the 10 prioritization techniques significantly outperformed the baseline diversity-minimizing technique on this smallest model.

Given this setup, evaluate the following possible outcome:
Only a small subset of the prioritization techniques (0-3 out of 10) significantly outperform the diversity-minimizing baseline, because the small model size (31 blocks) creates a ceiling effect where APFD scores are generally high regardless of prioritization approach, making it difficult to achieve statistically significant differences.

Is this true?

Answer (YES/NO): YES